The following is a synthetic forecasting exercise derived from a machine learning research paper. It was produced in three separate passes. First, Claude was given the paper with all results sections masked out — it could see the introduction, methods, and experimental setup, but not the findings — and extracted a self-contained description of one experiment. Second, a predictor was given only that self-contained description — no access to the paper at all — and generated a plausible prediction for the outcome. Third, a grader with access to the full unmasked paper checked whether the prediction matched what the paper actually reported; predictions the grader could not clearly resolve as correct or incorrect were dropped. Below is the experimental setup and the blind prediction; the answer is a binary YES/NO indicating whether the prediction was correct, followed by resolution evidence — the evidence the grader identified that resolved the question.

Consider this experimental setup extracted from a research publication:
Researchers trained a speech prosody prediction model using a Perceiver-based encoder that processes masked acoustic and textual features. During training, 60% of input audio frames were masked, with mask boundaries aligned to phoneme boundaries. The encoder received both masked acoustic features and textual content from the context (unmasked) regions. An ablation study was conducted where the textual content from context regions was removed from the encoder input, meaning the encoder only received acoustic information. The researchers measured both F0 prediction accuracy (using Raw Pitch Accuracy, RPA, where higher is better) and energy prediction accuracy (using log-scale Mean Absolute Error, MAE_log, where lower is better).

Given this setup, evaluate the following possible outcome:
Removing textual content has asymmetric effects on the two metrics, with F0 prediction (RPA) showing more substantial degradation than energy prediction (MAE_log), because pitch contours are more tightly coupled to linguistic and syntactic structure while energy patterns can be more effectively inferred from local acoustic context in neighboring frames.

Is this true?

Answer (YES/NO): NO